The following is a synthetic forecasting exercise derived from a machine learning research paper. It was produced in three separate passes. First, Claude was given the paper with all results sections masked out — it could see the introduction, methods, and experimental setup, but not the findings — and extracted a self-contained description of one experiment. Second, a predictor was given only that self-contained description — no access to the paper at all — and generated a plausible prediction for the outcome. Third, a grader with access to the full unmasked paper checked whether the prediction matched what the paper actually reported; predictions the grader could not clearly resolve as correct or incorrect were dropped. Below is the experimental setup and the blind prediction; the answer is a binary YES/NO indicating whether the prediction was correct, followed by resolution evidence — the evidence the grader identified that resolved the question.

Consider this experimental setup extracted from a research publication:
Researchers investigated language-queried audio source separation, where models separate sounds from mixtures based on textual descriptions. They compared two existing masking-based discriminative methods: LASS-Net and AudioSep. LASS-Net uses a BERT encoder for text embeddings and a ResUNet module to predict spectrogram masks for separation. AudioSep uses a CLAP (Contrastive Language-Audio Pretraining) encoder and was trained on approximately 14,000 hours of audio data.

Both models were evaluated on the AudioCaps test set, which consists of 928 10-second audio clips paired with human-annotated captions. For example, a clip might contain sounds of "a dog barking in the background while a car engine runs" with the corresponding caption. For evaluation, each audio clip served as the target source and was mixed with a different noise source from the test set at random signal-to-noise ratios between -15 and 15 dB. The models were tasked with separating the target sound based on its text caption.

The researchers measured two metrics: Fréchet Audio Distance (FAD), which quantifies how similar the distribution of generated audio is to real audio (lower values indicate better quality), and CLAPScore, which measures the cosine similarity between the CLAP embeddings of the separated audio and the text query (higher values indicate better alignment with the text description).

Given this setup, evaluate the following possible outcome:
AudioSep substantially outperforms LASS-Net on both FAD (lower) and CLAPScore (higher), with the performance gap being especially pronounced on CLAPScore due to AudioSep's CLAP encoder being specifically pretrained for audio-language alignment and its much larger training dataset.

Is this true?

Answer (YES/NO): NO